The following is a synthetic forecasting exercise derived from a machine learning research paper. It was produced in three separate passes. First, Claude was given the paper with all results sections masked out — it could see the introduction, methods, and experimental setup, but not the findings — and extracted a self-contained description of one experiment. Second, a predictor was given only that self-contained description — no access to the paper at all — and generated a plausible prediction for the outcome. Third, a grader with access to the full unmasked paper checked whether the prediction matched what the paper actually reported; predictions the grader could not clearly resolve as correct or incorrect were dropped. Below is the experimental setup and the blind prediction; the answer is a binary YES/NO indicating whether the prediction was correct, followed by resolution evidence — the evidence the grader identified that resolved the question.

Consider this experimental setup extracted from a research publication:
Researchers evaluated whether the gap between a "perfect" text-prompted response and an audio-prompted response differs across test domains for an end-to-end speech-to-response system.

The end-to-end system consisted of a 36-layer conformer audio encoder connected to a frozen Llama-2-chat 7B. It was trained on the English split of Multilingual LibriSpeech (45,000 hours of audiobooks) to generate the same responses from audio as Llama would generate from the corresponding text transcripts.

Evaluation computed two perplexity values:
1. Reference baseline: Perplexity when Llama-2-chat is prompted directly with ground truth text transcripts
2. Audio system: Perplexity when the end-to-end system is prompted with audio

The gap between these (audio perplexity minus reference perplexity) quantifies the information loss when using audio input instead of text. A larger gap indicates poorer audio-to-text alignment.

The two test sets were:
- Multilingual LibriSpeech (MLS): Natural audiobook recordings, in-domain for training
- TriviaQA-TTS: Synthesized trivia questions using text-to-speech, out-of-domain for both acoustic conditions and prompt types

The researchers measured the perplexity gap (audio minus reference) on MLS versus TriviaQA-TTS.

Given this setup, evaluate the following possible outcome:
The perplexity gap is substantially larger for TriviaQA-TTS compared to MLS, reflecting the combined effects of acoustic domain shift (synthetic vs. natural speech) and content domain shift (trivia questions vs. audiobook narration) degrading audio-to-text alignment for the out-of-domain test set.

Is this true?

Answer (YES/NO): NO